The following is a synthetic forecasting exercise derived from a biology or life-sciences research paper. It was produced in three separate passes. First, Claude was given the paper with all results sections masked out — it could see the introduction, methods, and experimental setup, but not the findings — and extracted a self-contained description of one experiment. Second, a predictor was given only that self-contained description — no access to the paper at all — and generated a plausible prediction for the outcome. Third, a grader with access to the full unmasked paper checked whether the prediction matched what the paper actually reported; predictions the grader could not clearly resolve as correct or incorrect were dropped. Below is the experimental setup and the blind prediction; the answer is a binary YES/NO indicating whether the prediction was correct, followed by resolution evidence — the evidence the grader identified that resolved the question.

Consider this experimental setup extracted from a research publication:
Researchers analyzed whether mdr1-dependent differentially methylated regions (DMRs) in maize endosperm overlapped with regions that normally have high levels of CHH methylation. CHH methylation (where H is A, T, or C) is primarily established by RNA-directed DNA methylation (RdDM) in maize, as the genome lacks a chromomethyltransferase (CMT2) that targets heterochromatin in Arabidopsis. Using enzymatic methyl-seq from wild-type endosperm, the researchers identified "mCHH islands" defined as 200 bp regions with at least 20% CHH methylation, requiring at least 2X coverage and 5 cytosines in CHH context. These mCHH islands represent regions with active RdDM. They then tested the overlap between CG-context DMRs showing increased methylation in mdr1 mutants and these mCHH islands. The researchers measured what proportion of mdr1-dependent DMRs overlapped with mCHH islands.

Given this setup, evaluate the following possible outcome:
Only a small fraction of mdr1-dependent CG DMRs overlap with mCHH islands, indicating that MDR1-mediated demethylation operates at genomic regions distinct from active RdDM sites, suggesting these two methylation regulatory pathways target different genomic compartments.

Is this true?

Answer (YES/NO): YES